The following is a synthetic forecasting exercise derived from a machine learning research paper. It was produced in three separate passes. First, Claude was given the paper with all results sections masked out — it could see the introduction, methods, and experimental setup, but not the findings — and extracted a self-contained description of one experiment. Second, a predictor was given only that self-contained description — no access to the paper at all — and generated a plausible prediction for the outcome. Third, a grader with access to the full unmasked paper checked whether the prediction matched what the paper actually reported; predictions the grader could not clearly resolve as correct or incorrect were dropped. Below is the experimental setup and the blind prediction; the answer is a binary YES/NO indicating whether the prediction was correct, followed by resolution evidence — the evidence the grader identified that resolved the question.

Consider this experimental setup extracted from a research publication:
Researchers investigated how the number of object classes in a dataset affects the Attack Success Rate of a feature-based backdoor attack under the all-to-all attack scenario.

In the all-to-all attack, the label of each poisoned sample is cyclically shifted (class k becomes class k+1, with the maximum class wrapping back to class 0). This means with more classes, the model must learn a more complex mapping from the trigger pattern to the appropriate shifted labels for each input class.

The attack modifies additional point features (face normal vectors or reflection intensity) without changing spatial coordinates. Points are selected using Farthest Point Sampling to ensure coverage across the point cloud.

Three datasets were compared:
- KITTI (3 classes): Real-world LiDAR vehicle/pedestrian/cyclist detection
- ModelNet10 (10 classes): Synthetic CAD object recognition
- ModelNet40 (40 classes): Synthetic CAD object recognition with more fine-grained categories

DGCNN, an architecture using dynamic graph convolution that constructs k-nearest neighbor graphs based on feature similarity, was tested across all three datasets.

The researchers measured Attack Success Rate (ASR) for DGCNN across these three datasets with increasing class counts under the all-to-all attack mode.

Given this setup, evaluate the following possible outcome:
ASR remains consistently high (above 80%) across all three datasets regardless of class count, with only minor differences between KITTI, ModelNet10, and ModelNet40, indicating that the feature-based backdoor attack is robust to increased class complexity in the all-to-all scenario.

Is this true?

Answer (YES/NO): NO